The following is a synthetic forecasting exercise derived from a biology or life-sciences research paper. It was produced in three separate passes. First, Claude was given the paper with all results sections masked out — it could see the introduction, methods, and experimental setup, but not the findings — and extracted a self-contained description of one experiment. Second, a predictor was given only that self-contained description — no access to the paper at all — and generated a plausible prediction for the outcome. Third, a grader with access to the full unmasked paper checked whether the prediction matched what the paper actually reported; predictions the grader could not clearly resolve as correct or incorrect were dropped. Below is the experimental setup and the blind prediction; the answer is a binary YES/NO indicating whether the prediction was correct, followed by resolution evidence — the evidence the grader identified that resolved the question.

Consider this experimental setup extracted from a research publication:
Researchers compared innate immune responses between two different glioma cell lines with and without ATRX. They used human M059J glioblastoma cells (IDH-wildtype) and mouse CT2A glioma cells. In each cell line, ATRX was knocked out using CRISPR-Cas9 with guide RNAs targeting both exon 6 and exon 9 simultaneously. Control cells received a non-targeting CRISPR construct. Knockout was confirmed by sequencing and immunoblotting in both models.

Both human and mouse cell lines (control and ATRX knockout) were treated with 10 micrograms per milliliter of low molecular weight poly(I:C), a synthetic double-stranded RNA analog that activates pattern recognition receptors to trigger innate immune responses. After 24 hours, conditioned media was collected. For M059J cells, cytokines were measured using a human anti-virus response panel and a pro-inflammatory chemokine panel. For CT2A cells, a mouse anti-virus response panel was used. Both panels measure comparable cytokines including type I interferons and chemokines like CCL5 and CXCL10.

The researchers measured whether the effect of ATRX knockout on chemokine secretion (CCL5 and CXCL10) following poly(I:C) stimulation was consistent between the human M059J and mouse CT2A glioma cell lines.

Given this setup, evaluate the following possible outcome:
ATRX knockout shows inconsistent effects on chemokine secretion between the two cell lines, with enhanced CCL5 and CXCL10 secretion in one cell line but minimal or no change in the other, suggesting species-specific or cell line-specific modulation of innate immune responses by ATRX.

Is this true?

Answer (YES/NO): YES